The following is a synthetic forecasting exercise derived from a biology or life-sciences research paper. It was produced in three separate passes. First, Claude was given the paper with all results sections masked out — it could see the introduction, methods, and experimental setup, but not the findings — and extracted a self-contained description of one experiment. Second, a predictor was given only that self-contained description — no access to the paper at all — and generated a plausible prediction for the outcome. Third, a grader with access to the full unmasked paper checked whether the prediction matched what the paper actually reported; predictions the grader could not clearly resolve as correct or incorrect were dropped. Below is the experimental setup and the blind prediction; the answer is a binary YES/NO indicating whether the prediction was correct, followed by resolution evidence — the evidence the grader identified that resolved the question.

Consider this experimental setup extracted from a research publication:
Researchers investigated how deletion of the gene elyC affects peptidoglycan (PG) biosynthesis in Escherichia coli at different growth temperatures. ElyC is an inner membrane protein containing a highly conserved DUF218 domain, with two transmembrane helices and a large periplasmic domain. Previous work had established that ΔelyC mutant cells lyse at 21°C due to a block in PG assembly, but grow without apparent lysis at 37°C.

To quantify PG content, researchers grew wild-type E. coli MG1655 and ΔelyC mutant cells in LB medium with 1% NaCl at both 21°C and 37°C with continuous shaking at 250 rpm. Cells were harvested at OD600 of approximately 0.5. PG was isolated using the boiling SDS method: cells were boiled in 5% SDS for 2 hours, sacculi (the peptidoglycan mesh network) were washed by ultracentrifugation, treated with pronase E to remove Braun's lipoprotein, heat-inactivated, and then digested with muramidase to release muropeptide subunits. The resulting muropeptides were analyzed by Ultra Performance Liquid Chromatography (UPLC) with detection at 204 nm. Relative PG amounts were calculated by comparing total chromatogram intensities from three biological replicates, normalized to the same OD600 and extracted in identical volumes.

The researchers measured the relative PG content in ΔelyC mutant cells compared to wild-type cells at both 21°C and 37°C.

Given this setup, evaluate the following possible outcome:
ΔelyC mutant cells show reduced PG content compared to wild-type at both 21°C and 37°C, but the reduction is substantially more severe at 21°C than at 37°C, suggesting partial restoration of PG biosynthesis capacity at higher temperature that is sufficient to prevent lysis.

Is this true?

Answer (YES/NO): YES